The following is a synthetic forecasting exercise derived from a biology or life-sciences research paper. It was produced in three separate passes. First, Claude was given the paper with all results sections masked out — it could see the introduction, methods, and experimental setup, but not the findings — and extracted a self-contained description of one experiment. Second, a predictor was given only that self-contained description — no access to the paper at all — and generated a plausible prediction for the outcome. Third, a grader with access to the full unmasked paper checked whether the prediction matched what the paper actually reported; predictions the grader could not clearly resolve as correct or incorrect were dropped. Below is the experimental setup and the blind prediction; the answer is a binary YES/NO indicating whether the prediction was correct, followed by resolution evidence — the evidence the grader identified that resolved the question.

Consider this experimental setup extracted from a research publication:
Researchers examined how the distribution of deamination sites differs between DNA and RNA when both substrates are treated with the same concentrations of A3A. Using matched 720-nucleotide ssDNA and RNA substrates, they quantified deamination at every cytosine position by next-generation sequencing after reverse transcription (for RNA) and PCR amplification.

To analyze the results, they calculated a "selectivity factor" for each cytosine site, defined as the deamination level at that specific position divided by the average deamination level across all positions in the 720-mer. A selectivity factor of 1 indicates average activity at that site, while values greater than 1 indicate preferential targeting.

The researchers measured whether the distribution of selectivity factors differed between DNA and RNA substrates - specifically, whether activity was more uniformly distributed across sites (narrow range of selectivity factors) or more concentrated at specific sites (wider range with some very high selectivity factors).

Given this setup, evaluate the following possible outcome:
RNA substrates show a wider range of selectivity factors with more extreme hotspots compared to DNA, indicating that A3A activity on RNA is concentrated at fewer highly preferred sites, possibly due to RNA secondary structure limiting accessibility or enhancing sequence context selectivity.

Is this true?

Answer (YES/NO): YES